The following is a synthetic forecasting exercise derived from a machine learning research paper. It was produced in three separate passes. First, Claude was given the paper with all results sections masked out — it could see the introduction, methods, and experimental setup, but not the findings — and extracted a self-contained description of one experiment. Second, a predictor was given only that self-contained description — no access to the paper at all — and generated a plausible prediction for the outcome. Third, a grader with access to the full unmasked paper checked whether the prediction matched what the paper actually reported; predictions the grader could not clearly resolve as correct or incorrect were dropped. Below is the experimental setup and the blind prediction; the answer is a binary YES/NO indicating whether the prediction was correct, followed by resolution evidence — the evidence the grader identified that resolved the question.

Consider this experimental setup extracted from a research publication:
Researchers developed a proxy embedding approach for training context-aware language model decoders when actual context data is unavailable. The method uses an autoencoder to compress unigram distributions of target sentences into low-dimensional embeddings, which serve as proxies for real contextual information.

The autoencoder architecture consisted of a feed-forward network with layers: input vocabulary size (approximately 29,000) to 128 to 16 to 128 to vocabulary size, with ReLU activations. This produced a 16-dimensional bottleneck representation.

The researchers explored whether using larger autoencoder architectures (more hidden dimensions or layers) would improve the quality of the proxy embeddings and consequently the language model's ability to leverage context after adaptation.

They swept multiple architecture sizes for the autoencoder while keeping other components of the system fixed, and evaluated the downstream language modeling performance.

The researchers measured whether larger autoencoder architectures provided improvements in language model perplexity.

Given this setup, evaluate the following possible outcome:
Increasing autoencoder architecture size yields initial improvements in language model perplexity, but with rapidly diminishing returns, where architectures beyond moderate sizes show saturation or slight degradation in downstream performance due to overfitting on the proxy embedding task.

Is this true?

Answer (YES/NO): NO